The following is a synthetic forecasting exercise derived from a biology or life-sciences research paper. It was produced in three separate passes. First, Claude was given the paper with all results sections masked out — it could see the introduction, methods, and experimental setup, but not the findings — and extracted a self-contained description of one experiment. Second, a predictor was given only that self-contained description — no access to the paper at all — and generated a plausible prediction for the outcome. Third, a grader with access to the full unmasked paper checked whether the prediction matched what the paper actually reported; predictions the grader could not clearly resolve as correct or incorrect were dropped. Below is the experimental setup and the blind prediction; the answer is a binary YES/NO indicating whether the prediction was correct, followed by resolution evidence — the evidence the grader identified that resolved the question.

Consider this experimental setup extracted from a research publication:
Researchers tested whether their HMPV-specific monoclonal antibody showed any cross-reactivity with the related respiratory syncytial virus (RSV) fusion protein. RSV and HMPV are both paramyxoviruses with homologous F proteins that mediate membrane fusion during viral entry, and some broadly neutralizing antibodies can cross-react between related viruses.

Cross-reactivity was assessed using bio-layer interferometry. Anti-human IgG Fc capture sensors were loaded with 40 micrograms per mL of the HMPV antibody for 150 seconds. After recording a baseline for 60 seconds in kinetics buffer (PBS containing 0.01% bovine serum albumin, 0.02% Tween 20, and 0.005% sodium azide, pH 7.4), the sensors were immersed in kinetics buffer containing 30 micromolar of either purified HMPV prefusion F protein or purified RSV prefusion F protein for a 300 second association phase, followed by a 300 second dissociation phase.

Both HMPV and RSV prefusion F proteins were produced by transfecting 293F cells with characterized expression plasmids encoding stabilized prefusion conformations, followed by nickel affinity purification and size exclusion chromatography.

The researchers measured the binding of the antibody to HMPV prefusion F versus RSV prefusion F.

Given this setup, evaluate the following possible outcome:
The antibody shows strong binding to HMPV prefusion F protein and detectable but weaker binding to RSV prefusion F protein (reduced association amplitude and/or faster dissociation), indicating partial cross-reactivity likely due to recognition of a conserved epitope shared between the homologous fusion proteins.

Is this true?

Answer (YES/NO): NO